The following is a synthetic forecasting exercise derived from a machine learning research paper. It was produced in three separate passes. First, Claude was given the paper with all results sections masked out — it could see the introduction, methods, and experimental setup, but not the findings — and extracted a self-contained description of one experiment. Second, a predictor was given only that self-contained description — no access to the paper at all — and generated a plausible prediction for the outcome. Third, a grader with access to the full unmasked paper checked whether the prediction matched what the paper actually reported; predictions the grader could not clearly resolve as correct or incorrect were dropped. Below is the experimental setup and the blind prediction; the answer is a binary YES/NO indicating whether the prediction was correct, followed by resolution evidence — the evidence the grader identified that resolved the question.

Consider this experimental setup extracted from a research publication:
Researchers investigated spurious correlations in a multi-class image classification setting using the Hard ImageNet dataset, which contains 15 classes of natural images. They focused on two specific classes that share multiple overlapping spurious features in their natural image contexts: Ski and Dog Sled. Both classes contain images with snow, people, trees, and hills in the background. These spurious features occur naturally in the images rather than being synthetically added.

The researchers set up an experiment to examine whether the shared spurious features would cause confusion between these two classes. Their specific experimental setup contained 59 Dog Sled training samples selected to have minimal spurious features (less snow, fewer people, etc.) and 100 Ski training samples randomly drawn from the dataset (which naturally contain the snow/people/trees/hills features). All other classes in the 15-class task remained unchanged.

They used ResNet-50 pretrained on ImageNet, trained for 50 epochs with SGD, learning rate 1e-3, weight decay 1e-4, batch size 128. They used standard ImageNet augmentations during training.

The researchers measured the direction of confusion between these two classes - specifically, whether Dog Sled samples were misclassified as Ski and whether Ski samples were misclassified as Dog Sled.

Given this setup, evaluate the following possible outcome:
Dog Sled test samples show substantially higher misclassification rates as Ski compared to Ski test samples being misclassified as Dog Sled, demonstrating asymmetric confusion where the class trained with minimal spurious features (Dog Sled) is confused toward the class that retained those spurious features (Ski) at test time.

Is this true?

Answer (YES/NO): YES